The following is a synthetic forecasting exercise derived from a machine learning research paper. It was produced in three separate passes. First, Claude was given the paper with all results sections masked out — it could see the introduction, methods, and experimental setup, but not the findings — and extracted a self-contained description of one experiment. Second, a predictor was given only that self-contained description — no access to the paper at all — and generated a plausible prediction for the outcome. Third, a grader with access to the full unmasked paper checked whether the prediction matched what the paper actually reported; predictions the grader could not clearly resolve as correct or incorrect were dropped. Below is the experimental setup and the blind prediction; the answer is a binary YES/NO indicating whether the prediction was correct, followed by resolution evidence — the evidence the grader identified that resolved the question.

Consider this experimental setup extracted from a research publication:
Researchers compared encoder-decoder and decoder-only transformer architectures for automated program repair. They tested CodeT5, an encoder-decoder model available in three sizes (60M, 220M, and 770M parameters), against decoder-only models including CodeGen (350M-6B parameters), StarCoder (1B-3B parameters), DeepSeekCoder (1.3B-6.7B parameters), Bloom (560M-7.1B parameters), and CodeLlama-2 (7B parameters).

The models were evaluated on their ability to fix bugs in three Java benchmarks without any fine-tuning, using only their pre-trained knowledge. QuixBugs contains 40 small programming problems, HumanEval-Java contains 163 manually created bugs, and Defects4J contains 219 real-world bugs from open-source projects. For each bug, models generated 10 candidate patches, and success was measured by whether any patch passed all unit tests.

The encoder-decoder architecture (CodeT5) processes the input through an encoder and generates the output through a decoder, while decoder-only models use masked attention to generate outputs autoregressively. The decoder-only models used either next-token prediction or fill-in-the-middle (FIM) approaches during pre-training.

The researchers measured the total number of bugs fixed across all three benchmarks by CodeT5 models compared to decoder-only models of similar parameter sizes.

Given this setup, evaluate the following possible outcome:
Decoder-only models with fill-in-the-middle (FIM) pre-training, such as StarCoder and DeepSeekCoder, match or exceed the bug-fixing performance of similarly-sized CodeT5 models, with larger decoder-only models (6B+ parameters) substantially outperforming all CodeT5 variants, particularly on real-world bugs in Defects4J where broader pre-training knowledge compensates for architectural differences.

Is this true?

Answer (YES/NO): YES